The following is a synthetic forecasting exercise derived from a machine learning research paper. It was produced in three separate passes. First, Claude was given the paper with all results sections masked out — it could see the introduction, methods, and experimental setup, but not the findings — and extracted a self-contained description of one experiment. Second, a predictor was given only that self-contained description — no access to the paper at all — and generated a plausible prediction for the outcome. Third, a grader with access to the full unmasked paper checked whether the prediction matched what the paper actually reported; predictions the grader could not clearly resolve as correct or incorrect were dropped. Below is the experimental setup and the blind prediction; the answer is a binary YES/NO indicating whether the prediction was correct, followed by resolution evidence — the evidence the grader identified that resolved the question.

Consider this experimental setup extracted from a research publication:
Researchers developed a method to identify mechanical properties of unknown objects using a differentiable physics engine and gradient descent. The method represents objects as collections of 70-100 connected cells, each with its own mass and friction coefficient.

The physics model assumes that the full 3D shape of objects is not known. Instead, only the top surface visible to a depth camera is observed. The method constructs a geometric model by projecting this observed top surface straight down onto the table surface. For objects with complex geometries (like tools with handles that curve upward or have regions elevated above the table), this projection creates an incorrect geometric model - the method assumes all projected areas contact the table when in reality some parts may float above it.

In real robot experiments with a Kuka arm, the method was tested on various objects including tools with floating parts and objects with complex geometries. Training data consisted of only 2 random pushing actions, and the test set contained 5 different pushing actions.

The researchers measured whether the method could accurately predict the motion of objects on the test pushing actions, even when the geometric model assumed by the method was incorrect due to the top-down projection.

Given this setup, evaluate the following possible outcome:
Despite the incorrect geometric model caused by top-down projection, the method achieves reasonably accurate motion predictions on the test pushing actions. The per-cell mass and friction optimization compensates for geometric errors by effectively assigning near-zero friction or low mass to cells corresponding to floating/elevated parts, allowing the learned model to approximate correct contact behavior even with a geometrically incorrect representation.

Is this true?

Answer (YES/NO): YES